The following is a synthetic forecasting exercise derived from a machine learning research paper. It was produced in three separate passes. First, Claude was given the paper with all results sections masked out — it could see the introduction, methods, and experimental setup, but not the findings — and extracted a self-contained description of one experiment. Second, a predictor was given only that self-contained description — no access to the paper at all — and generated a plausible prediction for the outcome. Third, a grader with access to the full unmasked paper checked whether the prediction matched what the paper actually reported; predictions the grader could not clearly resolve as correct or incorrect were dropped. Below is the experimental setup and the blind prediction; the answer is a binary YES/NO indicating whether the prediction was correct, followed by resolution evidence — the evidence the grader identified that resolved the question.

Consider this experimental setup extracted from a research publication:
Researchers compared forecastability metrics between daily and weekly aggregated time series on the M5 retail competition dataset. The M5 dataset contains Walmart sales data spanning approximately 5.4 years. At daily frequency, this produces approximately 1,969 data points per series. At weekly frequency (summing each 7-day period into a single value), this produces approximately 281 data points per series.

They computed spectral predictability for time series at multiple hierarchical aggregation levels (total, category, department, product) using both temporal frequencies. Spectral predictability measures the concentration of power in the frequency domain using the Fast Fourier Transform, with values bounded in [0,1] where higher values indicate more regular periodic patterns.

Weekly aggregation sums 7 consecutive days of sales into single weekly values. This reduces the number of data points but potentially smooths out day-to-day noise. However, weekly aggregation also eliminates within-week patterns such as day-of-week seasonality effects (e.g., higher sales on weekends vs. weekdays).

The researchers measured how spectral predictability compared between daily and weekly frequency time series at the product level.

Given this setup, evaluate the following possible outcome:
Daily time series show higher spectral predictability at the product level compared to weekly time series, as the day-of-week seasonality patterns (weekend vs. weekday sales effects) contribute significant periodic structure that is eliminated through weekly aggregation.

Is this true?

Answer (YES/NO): NO